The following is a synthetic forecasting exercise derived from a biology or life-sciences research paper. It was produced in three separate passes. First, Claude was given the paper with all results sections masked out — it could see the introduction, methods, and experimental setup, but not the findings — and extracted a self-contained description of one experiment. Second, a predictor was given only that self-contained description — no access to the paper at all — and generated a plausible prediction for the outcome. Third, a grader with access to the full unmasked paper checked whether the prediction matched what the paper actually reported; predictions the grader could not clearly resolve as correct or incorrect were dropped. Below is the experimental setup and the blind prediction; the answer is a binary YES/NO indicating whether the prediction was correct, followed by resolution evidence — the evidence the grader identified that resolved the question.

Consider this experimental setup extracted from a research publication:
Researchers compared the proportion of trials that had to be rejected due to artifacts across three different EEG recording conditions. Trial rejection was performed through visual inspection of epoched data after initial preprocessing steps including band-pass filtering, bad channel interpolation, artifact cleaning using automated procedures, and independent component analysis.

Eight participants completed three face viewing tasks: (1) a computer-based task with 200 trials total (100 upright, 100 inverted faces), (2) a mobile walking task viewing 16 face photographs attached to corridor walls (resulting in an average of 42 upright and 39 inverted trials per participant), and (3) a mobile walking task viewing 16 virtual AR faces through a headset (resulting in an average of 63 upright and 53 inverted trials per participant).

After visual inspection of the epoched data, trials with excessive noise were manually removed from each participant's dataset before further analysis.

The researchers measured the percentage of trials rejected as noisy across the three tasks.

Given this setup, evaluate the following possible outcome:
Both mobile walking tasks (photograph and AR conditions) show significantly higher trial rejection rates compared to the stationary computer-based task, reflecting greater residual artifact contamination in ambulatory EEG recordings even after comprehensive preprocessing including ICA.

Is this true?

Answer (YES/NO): NO